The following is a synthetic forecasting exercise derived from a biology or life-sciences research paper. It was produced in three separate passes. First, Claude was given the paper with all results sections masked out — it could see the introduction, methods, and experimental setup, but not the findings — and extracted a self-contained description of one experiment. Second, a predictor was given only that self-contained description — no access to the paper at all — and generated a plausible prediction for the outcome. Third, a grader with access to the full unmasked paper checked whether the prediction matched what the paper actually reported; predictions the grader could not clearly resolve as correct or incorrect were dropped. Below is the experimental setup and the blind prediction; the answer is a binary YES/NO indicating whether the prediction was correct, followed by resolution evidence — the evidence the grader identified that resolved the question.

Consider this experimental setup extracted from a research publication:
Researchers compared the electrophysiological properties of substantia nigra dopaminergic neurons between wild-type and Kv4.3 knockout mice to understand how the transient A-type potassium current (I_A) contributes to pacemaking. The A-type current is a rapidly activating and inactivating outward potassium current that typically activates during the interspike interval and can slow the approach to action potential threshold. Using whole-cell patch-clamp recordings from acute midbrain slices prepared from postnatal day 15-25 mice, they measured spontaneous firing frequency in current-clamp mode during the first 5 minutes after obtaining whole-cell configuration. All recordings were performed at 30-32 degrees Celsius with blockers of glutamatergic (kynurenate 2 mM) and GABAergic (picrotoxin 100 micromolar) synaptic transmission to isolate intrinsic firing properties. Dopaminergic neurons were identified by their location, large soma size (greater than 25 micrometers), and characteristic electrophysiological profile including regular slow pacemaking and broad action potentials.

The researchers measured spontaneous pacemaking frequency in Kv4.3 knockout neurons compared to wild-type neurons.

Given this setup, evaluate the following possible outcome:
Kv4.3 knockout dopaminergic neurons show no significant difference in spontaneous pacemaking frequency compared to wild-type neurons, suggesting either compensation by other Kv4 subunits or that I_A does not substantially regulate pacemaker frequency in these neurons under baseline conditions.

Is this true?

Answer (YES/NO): NO